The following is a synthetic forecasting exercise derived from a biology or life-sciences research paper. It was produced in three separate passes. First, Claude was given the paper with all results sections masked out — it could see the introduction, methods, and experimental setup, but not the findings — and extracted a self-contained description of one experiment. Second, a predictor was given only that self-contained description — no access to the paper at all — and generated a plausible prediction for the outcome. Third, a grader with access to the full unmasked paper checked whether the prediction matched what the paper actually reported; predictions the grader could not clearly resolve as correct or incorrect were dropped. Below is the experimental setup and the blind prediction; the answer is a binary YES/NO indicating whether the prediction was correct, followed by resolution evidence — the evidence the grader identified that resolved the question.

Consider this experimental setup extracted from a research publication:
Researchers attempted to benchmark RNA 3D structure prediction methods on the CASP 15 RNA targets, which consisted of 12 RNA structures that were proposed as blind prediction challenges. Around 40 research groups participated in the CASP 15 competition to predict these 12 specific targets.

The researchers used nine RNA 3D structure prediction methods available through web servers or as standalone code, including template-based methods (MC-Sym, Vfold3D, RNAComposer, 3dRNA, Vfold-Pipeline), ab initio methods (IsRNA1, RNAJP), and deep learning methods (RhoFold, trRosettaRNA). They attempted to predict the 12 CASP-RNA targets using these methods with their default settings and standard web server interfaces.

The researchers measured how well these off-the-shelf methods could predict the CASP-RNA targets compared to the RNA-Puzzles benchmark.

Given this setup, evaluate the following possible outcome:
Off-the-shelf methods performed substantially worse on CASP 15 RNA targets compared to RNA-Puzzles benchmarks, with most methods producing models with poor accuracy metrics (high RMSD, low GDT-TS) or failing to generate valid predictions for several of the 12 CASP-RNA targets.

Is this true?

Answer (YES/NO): YES